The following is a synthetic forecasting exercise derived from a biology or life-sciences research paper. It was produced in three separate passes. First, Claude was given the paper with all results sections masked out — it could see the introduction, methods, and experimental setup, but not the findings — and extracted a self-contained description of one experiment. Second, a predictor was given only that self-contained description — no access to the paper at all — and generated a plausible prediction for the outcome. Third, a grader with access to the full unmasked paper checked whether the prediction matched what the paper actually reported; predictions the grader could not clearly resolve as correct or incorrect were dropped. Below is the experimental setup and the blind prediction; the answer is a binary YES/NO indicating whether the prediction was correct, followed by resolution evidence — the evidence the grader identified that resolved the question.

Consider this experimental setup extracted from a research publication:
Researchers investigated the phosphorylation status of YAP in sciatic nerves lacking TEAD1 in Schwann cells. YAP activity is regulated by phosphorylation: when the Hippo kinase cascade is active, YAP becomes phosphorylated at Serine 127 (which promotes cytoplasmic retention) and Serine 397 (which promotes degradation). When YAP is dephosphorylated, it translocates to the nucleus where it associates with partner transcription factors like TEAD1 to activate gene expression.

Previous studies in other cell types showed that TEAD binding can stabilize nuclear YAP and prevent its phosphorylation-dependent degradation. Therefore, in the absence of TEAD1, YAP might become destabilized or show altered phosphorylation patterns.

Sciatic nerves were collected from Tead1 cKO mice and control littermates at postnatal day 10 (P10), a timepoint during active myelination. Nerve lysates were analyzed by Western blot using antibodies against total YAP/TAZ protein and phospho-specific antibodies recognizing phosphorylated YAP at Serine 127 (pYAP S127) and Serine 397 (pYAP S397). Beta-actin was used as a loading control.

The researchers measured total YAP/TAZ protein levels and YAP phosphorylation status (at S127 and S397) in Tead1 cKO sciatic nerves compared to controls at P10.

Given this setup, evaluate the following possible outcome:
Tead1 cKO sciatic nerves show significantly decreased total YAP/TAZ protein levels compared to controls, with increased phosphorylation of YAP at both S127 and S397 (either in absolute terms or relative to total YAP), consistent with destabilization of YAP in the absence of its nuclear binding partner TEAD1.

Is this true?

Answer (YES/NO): NO